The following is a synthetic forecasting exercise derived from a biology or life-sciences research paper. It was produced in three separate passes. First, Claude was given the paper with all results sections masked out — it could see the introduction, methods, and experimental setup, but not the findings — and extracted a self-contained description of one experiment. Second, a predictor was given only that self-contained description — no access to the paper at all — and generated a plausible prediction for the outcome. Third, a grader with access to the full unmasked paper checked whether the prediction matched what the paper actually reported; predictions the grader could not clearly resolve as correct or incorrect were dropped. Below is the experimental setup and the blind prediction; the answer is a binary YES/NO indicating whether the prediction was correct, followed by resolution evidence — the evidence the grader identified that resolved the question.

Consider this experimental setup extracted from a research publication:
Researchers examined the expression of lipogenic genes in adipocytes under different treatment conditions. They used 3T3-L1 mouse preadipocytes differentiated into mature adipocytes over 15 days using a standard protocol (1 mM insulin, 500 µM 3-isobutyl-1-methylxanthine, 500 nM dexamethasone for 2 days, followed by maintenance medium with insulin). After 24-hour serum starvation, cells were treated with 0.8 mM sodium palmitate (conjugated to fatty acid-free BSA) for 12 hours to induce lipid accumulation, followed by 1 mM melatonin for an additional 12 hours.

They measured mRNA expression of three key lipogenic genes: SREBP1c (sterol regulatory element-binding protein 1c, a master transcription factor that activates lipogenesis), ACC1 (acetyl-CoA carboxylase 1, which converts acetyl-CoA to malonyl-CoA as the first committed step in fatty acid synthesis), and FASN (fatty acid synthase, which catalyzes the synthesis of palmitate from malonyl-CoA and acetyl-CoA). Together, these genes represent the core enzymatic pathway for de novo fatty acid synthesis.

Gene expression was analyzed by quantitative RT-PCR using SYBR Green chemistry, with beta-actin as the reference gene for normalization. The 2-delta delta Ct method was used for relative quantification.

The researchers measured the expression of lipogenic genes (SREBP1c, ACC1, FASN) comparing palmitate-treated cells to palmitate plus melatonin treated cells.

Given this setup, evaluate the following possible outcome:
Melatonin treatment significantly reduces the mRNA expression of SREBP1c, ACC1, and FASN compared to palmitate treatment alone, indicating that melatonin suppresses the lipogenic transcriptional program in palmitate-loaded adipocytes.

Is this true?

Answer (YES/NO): YES